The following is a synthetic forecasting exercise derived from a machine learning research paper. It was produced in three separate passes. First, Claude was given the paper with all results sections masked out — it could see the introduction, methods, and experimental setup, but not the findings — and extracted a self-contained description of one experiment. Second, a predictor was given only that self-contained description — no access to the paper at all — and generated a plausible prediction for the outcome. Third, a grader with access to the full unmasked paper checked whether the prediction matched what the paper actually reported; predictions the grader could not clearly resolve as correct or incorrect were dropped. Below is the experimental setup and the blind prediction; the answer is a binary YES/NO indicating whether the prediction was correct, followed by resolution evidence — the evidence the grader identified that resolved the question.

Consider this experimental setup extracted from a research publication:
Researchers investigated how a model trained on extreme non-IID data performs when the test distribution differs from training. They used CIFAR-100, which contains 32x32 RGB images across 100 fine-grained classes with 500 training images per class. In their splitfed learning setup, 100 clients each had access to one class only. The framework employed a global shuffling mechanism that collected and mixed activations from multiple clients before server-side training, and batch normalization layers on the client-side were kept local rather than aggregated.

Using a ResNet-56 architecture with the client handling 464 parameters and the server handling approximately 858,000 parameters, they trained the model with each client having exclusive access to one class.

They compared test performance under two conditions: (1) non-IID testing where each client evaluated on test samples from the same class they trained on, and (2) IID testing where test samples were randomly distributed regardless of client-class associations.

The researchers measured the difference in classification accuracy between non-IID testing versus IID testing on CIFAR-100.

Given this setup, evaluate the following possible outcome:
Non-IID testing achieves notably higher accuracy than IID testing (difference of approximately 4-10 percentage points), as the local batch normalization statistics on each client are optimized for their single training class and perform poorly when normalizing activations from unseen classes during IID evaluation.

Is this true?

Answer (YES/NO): NO